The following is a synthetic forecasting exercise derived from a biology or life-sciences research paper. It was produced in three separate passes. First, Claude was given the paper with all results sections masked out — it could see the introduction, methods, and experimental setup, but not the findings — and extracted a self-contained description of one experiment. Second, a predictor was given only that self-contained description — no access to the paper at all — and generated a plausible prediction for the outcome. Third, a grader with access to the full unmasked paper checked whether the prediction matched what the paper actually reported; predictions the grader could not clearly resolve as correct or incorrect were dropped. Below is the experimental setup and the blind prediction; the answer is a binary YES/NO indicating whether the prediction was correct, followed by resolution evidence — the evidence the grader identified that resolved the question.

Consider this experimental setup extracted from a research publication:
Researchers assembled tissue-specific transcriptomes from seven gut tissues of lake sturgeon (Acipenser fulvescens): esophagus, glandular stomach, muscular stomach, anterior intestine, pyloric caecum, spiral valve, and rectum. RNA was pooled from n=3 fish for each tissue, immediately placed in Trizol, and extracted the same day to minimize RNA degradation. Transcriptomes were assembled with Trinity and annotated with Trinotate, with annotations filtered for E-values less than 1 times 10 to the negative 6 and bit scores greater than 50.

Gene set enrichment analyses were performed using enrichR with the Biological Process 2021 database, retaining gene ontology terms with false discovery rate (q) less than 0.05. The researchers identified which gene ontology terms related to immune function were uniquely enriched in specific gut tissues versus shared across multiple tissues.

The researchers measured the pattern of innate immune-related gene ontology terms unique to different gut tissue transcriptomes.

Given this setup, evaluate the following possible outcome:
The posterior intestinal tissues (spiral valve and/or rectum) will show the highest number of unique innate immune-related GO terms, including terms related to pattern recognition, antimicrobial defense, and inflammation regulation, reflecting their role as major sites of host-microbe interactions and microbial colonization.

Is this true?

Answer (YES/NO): YES